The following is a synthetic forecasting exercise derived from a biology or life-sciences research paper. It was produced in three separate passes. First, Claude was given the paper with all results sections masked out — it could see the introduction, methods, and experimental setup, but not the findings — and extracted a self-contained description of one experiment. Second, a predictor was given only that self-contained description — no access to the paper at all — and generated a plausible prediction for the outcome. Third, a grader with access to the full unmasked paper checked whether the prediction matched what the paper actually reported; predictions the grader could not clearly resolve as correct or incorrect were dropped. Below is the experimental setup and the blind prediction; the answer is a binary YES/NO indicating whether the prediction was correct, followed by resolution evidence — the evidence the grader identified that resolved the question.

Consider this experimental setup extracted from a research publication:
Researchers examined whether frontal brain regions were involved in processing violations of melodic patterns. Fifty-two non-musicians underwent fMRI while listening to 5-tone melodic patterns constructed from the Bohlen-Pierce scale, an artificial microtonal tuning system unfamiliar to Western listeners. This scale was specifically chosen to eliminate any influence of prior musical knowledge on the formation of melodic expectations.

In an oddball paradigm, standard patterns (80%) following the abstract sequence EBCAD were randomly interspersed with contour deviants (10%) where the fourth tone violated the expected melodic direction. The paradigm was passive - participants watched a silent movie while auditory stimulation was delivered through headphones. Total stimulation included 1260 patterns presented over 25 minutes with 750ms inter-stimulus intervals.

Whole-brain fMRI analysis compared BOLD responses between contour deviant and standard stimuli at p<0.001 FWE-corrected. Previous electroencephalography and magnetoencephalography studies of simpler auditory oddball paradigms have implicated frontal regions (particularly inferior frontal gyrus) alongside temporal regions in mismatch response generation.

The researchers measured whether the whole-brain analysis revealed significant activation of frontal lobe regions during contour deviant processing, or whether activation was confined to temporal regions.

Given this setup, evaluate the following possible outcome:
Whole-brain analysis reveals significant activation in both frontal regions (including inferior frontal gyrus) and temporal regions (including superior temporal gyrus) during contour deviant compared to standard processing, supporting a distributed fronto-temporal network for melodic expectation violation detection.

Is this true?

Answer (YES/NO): NO